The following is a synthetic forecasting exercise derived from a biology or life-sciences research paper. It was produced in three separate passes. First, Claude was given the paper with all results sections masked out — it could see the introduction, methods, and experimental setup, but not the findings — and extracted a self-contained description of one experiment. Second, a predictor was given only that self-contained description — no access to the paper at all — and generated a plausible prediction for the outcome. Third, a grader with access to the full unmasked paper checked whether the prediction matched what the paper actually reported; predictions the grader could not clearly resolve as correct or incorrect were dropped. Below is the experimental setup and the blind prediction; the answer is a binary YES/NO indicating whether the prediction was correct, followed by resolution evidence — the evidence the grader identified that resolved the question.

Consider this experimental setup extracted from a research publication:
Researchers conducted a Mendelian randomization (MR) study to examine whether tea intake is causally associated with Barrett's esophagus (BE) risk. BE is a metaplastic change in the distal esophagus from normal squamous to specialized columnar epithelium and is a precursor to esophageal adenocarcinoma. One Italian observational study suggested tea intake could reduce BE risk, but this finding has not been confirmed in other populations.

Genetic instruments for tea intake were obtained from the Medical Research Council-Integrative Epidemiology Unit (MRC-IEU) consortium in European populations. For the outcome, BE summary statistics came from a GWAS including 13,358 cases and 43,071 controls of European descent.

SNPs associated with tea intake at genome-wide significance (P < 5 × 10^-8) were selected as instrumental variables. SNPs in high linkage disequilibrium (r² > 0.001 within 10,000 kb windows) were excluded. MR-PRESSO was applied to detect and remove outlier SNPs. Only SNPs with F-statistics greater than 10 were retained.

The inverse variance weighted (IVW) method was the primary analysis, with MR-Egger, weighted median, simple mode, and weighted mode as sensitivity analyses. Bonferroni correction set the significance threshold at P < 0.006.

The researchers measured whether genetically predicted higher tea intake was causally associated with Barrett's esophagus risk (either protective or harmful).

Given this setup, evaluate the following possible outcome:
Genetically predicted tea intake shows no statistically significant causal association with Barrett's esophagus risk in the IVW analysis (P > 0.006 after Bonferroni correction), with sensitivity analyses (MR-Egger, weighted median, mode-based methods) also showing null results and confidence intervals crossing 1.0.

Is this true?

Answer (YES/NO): YES